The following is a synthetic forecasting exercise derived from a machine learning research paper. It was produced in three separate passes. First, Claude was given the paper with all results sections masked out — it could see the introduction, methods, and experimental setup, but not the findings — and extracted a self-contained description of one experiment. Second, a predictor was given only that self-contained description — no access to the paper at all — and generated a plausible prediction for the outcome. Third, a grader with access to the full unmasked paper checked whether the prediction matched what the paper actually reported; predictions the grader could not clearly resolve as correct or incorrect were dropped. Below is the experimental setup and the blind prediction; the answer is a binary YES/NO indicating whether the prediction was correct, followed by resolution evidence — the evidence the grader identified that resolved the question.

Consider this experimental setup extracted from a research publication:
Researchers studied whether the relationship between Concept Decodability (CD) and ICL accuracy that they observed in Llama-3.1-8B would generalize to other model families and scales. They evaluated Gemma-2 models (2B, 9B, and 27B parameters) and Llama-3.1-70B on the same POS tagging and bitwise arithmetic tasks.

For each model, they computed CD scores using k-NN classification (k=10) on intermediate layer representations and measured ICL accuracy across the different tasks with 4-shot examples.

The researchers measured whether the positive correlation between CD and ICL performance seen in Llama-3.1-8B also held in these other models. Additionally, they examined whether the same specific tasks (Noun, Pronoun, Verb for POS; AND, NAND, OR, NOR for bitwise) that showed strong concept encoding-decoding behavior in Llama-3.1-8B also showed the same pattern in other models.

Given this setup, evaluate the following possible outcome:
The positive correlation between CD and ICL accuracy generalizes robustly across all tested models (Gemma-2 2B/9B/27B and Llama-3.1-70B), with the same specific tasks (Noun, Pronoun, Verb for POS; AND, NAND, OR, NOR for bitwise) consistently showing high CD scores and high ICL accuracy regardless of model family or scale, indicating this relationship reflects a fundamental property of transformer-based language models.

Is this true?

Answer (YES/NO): YES